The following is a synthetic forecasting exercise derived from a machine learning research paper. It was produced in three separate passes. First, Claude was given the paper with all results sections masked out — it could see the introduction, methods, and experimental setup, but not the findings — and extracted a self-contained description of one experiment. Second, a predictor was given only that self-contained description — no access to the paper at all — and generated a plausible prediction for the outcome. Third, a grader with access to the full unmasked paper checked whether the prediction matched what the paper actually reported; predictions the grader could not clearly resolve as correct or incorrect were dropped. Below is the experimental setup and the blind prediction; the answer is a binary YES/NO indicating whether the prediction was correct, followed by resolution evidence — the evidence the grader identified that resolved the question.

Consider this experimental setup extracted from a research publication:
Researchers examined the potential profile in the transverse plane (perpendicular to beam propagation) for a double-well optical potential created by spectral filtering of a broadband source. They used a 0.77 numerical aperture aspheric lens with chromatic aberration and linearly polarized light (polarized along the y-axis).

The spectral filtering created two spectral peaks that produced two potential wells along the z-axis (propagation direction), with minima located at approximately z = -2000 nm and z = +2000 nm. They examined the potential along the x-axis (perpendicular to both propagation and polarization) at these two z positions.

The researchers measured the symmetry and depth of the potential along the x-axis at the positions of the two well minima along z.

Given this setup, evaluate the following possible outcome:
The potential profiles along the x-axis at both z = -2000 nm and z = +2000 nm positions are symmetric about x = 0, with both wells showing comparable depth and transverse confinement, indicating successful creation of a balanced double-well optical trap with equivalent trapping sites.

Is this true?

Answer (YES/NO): YES